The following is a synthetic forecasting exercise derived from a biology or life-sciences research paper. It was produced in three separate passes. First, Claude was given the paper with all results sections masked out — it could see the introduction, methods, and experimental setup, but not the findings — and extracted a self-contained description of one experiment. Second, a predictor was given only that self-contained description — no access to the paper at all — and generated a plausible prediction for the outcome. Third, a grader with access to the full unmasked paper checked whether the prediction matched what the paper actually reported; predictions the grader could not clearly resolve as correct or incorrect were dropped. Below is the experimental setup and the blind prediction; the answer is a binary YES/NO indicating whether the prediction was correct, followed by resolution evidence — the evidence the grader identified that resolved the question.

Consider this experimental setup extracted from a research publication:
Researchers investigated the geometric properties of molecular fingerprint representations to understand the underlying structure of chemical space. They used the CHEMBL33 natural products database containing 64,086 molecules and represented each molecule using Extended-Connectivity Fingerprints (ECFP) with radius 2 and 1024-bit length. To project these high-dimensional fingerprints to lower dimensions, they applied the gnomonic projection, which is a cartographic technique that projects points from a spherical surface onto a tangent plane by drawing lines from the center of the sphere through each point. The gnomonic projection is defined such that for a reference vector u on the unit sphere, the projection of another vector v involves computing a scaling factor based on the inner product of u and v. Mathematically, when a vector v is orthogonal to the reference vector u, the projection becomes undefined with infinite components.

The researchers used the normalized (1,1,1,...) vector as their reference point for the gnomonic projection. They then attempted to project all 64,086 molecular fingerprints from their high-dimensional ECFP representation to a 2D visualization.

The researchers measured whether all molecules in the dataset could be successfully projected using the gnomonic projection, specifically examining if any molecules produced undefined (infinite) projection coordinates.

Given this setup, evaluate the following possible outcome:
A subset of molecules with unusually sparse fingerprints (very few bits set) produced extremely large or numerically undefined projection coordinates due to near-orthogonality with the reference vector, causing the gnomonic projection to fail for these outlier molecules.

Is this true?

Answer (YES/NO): NO